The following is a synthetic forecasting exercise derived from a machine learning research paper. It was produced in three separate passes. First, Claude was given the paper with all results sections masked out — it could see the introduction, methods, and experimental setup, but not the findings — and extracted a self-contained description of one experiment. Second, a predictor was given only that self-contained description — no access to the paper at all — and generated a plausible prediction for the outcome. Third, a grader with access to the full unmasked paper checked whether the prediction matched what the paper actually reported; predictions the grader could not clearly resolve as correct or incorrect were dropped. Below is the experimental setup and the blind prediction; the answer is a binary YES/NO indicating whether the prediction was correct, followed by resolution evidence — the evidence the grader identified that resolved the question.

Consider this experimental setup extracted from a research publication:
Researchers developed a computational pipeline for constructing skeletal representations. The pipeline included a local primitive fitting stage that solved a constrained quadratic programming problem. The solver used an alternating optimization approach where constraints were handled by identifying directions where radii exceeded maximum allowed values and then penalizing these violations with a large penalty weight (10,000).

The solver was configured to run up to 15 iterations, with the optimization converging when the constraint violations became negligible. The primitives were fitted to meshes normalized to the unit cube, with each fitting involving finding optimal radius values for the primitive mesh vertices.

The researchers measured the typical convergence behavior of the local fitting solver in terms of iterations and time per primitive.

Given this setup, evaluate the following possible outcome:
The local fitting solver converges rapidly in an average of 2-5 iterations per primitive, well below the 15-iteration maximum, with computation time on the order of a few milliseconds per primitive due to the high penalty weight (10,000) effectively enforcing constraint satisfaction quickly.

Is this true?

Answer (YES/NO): NO